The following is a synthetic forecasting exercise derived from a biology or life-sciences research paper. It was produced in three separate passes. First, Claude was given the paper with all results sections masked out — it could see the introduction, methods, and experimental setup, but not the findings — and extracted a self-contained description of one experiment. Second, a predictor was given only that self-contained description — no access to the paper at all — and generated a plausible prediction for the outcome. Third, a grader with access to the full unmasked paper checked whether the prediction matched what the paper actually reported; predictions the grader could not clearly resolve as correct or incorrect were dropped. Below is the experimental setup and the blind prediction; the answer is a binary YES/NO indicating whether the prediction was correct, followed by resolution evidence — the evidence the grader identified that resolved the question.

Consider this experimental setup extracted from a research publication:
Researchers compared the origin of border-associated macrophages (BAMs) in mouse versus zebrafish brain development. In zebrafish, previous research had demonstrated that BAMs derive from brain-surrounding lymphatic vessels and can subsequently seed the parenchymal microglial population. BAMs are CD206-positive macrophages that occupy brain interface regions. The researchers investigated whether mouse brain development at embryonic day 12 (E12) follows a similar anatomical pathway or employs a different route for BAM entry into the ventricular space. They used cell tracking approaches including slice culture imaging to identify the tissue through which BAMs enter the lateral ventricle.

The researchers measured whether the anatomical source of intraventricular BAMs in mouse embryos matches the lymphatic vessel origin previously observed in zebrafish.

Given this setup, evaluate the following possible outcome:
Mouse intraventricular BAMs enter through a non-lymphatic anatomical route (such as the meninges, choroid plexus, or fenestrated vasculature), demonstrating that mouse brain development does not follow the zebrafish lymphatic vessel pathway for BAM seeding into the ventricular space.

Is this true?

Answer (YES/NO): YES